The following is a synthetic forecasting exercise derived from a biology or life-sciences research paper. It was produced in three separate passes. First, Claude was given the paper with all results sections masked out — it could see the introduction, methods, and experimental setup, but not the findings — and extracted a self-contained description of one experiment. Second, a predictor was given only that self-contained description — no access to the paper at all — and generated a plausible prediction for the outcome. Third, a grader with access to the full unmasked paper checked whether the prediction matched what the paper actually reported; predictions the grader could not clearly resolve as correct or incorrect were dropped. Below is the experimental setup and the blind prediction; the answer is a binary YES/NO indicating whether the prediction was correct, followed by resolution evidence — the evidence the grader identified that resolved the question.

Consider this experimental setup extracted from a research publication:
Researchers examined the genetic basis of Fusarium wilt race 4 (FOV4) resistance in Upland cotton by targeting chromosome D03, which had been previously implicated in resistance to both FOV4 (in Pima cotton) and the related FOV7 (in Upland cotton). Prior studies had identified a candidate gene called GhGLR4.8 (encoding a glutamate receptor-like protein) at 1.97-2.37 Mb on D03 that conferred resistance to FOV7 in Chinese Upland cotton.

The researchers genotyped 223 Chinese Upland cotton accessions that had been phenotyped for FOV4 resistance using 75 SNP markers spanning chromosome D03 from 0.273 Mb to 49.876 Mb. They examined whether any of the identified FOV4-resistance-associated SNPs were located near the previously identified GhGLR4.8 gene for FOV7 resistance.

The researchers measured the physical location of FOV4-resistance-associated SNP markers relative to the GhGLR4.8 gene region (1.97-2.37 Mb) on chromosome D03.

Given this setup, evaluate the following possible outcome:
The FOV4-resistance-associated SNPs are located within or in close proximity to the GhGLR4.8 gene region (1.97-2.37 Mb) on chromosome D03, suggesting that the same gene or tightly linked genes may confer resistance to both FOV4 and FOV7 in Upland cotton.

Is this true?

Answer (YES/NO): YES